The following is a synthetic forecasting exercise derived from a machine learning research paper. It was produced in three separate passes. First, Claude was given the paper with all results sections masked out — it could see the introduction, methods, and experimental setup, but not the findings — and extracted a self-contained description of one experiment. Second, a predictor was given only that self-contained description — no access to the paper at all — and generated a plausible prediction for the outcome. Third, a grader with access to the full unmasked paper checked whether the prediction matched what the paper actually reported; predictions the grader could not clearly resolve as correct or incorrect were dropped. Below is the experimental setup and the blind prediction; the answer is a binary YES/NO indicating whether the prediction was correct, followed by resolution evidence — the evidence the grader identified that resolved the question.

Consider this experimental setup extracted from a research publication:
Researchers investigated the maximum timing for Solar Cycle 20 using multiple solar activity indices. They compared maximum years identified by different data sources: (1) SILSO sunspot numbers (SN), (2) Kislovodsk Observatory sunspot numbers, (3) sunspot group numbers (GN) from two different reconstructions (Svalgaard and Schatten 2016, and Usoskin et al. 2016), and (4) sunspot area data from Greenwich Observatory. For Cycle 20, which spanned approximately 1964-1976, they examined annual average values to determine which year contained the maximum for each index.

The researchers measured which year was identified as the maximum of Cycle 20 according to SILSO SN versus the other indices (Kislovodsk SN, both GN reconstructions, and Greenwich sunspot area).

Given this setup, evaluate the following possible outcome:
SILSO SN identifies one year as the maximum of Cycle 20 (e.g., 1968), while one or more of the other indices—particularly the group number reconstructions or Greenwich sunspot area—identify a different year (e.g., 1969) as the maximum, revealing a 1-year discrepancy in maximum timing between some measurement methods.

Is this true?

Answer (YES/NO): NO